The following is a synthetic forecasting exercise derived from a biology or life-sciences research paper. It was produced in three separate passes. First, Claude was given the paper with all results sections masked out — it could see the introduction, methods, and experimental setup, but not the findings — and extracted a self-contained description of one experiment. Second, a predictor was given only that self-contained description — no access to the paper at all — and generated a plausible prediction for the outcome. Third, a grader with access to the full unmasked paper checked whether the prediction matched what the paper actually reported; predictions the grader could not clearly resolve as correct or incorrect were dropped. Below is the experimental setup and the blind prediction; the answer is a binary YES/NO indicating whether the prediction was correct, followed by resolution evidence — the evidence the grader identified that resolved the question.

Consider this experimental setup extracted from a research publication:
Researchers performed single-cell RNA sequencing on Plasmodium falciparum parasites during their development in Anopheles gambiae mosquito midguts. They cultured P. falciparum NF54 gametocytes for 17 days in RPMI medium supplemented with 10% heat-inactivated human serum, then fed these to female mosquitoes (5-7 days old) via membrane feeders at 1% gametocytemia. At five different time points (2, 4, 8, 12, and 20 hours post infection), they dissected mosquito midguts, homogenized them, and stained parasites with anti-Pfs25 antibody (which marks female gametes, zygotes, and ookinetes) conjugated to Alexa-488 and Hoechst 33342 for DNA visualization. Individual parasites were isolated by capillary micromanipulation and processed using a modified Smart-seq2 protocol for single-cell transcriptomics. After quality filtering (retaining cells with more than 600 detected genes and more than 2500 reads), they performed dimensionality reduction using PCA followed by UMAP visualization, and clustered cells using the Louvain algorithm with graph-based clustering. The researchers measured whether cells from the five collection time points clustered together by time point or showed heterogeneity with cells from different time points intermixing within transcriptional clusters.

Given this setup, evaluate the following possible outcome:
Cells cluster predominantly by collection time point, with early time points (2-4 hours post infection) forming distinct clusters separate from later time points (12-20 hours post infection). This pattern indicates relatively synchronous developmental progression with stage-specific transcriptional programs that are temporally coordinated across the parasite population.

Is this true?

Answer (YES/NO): NO